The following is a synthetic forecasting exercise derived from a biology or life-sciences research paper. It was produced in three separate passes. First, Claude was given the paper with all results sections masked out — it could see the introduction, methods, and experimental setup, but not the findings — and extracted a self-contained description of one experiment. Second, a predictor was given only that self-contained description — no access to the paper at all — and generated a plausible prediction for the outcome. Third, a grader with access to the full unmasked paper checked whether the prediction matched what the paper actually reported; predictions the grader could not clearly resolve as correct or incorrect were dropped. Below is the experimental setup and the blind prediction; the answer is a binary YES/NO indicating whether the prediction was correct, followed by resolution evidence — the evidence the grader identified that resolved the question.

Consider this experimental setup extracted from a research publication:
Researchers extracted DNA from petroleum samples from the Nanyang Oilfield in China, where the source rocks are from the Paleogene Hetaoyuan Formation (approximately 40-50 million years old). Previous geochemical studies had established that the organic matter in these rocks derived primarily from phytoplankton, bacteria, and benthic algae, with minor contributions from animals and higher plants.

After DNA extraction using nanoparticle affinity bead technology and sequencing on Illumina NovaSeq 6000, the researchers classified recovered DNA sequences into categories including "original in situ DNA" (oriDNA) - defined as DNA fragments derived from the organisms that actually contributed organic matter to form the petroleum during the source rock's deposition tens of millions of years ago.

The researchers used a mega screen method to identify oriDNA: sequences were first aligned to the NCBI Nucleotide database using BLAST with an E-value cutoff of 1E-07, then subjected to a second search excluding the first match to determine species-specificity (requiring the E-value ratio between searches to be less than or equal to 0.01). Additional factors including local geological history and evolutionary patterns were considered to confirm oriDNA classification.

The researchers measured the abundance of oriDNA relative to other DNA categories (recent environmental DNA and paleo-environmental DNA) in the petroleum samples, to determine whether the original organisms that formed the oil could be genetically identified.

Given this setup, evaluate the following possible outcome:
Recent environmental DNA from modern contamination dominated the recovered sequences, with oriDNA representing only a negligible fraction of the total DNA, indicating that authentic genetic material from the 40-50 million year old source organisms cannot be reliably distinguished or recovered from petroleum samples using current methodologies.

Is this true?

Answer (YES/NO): YES